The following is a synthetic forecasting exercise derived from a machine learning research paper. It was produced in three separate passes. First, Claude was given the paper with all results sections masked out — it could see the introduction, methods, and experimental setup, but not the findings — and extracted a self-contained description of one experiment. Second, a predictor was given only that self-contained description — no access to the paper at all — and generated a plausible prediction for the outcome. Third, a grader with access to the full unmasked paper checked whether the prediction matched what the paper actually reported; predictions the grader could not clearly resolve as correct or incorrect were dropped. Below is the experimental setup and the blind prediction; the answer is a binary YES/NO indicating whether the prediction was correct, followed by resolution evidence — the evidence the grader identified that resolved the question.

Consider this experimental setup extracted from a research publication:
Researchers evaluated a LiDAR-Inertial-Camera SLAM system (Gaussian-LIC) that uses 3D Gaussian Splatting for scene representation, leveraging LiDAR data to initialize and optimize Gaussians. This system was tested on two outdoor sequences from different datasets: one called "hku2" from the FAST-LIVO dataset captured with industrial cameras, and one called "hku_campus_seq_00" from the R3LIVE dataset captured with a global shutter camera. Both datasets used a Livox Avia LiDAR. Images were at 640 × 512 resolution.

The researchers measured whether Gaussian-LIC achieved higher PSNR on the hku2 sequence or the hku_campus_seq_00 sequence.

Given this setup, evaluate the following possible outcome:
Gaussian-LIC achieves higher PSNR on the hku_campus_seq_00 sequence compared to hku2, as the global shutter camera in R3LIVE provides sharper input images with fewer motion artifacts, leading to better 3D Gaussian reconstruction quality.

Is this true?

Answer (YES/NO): NO